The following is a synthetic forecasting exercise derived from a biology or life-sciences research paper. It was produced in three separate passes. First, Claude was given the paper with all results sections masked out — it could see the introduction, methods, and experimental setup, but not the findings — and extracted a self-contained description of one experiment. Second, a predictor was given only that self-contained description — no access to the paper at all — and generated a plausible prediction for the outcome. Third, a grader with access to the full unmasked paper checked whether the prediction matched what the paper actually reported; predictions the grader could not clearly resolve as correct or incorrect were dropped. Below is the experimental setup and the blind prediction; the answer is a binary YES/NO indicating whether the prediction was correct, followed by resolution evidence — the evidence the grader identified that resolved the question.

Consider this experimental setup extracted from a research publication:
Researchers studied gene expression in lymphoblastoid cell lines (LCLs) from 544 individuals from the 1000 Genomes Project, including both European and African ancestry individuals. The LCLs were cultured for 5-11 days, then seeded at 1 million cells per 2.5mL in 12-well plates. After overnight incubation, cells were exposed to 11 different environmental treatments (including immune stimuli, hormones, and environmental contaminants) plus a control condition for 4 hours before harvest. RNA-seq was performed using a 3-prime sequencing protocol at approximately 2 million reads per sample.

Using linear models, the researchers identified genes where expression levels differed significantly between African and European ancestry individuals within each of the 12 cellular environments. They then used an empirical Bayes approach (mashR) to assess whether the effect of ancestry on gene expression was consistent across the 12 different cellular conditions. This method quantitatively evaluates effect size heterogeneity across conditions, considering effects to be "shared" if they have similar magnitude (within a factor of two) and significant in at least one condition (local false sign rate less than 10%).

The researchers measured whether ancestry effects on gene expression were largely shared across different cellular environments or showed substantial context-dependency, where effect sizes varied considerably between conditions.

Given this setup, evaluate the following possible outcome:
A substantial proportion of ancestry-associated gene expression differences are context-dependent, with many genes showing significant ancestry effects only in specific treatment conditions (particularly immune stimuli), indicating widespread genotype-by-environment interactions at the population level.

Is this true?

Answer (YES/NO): NO